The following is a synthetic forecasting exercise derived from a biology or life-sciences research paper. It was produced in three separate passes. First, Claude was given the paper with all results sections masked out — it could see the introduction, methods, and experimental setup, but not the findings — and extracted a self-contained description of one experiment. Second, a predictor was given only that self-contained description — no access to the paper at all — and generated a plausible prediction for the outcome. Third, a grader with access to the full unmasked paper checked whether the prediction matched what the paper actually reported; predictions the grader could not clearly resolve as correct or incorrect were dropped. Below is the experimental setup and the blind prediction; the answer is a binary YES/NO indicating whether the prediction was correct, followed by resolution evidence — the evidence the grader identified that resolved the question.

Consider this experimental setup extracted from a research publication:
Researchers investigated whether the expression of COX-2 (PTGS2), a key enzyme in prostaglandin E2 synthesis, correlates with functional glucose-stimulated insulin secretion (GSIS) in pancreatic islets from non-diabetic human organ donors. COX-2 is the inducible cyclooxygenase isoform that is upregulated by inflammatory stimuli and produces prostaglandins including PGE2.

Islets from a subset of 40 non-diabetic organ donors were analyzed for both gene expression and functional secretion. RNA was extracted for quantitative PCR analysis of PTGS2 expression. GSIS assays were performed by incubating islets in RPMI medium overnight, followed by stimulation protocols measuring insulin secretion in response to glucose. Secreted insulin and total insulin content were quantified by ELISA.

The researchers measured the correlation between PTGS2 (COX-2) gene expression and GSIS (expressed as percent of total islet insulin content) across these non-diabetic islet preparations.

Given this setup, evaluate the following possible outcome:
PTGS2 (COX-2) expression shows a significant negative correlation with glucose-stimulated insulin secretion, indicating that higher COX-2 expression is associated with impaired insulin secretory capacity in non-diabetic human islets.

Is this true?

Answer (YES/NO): NO